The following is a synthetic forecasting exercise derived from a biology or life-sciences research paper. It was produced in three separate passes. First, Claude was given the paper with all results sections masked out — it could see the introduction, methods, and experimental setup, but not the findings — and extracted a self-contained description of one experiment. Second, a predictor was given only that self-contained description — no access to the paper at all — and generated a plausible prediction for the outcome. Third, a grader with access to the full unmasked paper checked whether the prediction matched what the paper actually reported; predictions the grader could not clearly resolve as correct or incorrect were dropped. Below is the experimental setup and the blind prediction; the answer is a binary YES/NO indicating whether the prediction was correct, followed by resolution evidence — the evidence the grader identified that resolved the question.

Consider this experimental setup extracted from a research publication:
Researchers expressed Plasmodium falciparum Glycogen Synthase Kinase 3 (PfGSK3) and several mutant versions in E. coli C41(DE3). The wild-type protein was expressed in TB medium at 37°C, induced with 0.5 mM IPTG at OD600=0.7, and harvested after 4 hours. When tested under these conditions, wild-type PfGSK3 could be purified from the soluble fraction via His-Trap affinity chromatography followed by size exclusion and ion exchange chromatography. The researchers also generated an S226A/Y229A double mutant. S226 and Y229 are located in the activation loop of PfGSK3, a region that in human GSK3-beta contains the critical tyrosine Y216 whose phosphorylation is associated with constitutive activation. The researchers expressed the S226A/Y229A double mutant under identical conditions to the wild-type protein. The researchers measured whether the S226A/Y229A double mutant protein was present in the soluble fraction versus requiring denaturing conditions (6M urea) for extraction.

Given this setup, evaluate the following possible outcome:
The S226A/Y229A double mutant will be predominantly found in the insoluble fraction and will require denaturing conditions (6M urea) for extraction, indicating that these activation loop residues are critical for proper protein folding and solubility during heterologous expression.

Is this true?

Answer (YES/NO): YES